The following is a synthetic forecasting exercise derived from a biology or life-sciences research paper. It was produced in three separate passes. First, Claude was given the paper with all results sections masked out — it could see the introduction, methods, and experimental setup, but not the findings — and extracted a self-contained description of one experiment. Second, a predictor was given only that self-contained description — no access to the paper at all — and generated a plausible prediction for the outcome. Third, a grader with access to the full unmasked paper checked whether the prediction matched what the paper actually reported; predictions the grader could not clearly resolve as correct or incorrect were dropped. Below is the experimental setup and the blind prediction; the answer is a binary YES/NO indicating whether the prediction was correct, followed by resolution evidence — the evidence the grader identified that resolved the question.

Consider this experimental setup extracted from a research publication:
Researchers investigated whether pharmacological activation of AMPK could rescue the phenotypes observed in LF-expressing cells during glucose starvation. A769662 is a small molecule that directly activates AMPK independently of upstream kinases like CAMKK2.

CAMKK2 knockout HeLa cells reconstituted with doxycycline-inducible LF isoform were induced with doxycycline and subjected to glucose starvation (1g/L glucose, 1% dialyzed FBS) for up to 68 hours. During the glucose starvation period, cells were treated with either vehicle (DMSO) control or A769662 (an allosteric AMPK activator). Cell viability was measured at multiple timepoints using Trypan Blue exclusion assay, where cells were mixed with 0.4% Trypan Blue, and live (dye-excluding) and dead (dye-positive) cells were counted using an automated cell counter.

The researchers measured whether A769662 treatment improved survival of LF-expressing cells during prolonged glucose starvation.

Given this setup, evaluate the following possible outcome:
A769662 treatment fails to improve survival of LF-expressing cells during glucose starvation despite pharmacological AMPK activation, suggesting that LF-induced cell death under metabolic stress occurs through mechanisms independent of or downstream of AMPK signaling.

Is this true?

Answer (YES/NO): NO